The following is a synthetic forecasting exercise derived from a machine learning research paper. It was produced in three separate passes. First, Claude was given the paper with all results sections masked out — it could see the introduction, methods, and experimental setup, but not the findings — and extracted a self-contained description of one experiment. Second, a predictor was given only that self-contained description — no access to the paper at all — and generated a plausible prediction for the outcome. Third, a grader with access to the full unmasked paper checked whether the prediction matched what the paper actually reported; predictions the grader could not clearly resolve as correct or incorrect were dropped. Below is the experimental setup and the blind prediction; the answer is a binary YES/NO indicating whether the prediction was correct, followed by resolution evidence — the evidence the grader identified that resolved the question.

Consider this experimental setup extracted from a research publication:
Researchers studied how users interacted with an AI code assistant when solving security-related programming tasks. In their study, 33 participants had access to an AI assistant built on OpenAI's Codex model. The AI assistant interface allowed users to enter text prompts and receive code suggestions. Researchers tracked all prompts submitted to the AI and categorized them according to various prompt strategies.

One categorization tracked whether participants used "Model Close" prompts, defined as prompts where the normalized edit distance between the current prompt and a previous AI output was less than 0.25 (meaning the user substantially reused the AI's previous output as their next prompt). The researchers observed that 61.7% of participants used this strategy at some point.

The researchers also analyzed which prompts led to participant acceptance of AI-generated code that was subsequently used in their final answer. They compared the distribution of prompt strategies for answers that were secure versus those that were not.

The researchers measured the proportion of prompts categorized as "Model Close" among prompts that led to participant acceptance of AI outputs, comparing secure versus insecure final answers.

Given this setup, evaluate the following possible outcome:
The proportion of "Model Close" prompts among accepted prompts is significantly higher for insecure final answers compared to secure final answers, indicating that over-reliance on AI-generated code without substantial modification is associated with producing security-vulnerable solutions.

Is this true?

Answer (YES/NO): YES